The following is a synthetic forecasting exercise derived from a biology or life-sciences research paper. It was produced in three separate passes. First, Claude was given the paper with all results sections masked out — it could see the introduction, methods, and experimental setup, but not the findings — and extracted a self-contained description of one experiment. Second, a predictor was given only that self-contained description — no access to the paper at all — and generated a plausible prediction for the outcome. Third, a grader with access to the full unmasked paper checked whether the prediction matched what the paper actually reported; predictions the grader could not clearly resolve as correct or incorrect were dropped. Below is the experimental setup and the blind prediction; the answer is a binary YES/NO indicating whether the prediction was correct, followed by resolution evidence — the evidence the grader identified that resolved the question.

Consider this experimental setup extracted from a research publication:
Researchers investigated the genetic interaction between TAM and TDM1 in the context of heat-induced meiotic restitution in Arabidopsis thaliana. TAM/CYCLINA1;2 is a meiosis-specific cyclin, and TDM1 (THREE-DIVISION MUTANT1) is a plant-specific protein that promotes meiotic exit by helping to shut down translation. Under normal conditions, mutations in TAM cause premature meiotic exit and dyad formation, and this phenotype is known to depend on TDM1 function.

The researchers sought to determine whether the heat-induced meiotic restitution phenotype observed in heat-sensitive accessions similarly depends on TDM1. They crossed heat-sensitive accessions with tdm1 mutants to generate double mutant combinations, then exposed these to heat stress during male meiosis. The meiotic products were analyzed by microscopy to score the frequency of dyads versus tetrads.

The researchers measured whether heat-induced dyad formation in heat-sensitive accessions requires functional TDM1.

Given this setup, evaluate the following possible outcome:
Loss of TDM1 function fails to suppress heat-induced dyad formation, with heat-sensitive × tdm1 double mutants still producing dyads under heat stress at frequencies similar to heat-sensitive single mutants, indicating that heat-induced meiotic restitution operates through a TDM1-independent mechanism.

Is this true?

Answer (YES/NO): NO